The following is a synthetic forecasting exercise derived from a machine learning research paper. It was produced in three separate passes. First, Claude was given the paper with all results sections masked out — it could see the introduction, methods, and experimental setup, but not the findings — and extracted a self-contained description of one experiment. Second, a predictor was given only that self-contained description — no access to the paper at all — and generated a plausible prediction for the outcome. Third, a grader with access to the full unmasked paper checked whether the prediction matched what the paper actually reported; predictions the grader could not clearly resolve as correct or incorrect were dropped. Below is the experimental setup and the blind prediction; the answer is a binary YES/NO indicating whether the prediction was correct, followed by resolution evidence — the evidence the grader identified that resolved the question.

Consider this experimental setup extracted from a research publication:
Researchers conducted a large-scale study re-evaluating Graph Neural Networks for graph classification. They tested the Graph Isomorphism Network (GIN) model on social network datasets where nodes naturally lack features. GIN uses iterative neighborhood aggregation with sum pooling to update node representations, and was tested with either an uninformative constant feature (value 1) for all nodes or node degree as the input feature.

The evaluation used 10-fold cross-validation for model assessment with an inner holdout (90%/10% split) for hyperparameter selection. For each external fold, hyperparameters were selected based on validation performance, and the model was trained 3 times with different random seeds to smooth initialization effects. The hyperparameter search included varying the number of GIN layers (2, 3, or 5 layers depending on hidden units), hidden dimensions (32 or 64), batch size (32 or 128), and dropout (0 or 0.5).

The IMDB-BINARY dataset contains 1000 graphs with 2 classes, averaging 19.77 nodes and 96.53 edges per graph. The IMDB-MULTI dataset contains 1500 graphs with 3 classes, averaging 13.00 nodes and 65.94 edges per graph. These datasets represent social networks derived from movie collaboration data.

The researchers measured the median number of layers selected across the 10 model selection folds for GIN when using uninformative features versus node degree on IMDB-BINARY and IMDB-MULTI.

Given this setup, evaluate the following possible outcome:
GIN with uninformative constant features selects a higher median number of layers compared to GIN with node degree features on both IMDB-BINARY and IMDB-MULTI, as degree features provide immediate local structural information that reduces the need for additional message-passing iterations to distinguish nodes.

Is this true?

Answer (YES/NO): YES